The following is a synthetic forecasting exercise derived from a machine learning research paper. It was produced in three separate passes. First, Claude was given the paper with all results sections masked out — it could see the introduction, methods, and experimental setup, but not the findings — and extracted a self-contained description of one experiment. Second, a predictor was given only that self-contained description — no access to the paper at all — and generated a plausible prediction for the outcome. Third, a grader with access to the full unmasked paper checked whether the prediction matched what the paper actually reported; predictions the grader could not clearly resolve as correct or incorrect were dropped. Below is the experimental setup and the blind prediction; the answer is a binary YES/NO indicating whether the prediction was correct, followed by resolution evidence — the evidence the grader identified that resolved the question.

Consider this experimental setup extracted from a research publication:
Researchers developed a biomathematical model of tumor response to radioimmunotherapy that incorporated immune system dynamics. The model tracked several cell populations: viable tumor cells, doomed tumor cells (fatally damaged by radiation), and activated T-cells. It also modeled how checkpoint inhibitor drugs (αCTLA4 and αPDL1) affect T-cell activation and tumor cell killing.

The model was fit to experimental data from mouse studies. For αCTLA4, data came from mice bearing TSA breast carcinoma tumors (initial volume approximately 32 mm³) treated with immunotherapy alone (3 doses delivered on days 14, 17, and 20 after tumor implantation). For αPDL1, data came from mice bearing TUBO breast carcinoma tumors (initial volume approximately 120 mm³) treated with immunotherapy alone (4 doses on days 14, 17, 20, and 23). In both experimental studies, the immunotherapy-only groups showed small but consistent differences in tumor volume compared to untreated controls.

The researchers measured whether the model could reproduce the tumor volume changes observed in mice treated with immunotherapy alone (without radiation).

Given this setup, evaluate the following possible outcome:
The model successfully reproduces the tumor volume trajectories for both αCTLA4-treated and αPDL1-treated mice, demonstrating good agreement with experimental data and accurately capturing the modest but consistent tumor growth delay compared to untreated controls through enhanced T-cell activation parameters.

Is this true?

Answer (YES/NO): NO